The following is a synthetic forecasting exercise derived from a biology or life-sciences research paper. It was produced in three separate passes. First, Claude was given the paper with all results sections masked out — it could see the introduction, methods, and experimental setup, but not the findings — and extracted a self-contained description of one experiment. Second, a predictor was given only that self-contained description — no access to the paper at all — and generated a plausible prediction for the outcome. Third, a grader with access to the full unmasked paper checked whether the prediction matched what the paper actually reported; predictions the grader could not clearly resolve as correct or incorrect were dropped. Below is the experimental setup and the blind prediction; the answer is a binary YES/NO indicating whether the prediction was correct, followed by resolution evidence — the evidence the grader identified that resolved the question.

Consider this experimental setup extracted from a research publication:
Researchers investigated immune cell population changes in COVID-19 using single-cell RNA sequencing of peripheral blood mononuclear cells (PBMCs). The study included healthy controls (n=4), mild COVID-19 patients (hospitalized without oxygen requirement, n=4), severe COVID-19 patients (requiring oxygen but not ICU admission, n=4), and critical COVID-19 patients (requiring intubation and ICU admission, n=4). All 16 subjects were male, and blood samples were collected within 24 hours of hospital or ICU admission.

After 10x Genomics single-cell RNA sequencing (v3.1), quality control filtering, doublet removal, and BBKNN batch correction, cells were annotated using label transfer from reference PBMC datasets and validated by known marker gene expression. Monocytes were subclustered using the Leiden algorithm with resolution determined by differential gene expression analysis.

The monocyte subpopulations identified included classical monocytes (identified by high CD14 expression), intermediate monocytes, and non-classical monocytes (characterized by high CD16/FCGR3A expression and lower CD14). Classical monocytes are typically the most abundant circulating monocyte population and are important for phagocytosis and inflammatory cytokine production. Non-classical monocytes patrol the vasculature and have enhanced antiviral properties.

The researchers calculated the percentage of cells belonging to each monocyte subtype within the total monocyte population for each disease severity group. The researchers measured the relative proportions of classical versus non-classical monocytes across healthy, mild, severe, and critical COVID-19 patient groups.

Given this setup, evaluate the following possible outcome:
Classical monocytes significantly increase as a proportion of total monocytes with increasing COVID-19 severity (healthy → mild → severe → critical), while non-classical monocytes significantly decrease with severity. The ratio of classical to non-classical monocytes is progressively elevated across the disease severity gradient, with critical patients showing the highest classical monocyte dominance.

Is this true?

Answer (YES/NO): NO